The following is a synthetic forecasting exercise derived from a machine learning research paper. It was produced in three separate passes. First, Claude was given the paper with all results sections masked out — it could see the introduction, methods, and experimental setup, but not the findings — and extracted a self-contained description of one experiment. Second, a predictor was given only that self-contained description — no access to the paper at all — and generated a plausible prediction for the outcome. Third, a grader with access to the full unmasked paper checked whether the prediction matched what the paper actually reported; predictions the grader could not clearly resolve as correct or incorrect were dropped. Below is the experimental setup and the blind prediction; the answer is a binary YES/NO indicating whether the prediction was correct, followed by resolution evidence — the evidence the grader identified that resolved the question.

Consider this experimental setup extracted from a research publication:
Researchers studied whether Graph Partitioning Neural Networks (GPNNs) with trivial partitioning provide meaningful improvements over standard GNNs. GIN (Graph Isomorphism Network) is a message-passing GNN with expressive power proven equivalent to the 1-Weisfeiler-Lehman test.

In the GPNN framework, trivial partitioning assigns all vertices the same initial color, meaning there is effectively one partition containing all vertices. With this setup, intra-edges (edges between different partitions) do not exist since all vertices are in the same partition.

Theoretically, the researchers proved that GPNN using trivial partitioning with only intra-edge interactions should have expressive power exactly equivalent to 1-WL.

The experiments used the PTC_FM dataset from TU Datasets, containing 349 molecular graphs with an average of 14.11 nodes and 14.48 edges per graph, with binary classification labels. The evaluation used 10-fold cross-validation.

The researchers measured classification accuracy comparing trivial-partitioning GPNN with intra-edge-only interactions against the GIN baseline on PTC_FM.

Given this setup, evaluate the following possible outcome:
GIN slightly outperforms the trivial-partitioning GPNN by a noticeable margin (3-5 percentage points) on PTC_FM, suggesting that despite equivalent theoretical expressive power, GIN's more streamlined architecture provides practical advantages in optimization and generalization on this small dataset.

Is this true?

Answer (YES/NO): NO